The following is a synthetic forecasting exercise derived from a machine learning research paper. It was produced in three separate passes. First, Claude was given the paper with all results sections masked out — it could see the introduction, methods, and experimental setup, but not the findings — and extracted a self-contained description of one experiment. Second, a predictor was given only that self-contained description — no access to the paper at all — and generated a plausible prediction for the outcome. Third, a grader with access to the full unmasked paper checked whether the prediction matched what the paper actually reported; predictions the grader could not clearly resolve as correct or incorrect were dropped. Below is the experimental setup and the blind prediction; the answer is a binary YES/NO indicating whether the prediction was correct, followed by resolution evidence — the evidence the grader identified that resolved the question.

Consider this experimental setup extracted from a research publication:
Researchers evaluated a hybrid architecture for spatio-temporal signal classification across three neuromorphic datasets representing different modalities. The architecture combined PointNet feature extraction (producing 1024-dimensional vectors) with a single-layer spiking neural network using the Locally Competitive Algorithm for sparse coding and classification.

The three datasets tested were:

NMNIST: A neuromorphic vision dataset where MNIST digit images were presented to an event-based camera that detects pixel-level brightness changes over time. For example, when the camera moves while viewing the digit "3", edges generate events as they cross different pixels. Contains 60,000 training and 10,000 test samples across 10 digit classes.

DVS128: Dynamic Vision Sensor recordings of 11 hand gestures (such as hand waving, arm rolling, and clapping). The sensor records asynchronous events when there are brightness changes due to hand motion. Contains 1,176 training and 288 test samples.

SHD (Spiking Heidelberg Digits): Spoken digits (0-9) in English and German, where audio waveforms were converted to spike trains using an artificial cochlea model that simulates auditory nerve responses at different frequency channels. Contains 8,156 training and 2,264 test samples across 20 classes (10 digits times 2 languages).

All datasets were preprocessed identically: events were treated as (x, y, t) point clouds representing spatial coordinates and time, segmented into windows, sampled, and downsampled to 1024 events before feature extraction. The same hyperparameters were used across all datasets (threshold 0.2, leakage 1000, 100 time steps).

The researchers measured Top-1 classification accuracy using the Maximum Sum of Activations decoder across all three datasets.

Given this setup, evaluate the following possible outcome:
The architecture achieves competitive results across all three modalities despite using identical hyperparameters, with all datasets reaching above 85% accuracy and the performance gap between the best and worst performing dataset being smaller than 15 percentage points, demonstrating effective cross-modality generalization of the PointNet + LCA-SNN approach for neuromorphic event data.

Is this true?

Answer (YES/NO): NO